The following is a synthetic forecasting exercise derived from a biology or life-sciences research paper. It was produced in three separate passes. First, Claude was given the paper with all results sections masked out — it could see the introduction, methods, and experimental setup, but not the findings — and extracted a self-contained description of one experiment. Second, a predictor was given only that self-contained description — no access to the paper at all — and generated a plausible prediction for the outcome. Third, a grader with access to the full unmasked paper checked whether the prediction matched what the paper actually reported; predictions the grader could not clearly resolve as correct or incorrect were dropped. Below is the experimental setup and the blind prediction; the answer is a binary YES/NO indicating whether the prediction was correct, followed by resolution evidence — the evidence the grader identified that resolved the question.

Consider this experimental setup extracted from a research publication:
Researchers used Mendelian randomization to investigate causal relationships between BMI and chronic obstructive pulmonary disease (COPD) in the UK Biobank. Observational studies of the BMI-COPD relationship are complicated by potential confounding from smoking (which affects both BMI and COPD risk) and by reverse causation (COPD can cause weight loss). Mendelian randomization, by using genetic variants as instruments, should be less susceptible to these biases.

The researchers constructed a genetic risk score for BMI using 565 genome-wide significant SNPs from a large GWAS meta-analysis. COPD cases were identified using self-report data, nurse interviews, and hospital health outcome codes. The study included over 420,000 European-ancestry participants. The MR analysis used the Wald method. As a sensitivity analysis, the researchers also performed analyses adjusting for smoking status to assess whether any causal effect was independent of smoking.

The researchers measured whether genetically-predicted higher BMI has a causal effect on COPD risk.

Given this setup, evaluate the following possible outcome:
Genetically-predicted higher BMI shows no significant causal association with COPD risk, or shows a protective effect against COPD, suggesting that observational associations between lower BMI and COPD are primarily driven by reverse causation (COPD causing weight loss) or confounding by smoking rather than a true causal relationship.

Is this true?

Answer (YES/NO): NO